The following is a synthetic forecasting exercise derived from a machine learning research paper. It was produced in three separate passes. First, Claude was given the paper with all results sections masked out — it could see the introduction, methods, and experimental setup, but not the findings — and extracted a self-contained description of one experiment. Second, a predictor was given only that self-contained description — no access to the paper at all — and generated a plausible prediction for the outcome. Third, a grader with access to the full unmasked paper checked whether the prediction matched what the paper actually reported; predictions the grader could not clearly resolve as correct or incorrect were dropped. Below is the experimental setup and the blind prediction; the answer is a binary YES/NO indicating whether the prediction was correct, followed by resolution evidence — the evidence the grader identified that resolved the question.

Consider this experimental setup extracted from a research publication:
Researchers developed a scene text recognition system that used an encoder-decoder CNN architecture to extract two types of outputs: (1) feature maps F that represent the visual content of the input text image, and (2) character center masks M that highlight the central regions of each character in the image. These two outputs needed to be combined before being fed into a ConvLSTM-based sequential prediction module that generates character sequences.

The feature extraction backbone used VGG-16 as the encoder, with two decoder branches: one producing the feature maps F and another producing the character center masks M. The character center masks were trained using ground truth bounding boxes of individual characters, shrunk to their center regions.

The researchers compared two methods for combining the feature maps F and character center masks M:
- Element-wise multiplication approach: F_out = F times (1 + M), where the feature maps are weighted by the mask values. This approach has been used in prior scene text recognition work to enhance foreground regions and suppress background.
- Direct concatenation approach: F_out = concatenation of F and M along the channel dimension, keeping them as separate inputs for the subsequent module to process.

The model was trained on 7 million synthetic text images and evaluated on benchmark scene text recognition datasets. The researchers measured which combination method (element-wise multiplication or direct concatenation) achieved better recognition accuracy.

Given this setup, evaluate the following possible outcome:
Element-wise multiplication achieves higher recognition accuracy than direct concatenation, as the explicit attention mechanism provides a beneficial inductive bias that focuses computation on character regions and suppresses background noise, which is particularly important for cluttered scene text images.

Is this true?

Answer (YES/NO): NO